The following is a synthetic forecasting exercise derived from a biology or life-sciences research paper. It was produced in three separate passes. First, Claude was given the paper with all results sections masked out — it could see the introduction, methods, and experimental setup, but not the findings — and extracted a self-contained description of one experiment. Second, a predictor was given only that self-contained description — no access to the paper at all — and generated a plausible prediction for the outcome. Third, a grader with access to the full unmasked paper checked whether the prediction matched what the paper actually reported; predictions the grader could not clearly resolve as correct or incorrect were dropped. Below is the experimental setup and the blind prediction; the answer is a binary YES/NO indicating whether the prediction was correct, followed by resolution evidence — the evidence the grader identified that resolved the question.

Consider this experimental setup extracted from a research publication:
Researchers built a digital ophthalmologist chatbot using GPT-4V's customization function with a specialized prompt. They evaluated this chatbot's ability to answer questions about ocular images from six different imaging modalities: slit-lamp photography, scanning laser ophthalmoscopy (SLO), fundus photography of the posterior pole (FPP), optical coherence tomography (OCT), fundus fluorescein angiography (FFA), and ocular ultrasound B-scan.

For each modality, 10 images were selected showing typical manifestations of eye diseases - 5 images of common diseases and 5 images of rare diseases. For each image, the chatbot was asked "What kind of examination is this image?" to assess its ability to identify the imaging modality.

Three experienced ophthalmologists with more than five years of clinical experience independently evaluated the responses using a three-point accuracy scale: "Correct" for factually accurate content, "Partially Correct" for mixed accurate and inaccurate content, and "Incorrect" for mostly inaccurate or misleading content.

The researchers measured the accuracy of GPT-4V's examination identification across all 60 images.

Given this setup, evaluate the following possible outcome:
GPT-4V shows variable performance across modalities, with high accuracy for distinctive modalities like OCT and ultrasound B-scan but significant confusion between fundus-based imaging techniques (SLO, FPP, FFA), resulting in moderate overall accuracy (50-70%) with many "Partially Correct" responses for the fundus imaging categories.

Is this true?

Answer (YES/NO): NO